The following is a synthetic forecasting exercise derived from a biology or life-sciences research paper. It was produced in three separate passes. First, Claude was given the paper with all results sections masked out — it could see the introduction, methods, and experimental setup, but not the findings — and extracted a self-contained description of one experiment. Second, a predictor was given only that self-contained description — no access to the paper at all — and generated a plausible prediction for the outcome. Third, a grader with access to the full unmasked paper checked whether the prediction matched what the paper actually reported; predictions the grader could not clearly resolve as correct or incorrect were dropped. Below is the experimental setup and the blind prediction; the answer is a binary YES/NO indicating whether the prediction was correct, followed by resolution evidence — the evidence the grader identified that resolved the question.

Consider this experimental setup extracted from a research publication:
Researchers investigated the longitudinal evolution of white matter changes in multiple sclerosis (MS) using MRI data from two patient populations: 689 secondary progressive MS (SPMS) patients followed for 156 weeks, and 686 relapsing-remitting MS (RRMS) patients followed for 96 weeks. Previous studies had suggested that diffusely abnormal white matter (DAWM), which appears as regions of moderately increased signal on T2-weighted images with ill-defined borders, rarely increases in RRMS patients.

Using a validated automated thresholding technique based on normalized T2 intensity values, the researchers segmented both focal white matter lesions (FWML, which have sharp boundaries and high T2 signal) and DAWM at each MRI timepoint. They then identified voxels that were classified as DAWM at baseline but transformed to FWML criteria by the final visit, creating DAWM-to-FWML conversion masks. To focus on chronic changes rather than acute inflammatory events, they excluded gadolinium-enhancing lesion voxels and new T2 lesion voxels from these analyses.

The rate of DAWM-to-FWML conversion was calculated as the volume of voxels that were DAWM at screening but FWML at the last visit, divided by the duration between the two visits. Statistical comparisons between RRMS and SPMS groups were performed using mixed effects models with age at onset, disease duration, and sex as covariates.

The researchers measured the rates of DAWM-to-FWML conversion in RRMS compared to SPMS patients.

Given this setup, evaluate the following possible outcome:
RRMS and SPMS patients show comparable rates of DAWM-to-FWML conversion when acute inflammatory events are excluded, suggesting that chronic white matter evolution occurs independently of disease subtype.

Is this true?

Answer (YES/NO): NO